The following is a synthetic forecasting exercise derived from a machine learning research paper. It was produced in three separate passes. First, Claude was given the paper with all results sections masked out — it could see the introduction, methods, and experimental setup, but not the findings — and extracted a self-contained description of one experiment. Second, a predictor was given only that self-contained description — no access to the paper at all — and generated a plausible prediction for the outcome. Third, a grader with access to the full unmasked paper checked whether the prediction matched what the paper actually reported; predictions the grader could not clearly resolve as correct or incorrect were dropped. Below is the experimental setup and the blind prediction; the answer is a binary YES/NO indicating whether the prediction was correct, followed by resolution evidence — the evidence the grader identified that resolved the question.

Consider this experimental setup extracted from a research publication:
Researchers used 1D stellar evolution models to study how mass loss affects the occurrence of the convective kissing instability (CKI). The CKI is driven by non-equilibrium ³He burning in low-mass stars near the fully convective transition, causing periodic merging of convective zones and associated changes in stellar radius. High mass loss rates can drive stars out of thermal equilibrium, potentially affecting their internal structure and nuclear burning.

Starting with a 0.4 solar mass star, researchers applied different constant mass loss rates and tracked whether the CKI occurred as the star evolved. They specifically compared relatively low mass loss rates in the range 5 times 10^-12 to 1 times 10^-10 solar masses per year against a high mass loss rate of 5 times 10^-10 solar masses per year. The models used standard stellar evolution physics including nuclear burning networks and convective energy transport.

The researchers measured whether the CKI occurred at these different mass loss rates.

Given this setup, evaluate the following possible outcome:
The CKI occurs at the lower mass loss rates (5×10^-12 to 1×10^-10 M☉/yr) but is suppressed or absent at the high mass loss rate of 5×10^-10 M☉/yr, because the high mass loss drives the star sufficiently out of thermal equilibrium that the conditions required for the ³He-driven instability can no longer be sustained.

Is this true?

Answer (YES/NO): YES